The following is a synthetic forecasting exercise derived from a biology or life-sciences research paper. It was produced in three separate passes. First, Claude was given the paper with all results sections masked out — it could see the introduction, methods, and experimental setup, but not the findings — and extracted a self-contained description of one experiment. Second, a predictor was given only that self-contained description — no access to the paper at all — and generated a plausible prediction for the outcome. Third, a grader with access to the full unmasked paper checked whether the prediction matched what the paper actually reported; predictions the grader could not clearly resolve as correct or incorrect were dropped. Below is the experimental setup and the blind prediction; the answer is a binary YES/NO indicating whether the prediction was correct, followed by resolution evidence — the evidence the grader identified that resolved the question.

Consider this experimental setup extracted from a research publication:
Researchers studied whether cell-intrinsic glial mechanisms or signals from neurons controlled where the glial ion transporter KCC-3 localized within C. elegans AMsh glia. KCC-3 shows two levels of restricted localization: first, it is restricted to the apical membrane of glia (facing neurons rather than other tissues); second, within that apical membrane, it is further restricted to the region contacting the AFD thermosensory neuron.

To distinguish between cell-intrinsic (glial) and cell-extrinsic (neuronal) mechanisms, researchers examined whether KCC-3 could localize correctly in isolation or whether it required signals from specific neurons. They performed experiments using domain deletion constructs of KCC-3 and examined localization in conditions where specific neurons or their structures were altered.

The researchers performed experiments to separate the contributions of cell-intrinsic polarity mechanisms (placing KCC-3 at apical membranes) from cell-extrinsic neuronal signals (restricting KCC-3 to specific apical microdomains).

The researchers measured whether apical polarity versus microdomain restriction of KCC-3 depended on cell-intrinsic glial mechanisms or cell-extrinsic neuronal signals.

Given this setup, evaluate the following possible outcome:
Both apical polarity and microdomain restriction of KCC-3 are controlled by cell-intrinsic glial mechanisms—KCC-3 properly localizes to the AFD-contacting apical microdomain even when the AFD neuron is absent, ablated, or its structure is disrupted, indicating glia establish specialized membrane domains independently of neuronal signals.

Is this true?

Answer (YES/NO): NO